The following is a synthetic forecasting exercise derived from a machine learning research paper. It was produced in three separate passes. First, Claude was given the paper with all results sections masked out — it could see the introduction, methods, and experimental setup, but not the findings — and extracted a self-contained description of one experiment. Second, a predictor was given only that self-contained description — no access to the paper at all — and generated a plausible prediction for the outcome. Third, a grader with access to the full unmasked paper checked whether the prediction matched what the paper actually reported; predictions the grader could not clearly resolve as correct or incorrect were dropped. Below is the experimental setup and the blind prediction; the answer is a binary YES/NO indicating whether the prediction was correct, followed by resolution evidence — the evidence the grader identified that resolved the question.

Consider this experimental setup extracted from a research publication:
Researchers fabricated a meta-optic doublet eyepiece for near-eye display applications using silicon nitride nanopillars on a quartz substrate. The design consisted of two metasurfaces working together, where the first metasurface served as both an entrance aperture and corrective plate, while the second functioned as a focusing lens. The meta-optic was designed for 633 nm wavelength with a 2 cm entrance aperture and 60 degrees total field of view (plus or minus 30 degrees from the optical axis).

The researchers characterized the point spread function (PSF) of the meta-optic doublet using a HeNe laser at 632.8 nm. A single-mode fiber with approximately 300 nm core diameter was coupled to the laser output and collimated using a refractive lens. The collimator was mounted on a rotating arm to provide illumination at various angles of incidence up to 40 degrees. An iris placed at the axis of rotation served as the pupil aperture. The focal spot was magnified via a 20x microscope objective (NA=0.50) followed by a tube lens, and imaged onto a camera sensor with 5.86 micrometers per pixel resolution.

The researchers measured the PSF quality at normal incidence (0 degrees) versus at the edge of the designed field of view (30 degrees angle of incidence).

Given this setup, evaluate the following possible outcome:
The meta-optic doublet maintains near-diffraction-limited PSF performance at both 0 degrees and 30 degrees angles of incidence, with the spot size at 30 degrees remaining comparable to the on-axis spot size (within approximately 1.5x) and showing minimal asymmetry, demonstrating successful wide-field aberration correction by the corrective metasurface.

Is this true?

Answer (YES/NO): NO